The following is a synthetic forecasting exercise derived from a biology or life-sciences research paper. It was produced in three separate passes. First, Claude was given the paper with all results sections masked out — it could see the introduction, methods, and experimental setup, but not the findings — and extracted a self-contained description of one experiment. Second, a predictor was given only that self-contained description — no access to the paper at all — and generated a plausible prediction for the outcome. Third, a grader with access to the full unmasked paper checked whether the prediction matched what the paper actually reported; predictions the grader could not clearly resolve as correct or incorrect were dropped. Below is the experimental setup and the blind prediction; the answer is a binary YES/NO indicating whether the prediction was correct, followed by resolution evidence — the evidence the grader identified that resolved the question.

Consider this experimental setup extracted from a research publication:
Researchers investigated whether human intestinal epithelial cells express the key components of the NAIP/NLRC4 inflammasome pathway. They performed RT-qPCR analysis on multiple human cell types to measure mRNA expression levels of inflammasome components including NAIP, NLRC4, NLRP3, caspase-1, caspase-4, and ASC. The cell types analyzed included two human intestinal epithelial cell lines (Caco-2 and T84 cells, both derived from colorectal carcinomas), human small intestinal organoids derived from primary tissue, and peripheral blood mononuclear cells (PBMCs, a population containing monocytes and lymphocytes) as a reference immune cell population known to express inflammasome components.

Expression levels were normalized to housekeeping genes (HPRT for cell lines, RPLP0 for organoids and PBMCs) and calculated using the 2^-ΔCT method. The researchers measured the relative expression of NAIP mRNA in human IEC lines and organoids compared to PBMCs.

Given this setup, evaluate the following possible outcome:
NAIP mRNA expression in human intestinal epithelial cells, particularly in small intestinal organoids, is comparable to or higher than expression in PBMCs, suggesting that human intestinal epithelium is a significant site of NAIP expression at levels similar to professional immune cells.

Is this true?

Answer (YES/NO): NO